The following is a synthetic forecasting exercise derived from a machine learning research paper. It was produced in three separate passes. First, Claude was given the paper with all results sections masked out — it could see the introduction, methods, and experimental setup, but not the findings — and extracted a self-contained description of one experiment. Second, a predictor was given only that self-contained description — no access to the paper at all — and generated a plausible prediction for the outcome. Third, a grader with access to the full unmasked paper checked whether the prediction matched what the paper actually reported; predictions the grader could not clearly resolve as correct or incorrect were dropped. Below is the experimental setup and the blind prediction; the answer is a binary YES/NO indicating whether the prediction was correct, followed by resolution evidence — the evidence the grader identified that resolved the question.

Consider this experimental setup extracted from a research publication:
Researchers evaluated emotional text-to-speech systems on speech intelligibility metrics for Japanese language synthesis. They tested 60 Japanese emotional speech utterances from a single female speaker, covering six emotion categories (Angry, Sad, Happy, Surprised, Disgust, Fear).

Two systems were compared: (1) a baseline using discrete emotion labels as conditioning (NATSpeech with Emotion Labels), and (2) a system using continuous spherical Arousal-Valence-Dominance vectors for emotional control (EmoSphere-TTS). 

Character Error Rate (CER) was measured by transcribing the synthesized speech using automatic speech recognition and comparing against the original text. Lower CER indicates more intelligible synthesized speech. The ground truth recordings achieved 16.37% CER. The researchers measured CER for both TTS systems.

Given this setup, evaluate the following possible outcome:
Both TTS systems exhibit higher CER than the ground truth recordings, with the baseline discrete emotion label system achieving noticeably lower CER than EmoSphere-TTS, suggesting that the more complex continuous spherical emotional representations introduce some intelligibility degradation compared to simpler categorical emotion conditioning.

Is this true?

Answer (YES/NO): NO